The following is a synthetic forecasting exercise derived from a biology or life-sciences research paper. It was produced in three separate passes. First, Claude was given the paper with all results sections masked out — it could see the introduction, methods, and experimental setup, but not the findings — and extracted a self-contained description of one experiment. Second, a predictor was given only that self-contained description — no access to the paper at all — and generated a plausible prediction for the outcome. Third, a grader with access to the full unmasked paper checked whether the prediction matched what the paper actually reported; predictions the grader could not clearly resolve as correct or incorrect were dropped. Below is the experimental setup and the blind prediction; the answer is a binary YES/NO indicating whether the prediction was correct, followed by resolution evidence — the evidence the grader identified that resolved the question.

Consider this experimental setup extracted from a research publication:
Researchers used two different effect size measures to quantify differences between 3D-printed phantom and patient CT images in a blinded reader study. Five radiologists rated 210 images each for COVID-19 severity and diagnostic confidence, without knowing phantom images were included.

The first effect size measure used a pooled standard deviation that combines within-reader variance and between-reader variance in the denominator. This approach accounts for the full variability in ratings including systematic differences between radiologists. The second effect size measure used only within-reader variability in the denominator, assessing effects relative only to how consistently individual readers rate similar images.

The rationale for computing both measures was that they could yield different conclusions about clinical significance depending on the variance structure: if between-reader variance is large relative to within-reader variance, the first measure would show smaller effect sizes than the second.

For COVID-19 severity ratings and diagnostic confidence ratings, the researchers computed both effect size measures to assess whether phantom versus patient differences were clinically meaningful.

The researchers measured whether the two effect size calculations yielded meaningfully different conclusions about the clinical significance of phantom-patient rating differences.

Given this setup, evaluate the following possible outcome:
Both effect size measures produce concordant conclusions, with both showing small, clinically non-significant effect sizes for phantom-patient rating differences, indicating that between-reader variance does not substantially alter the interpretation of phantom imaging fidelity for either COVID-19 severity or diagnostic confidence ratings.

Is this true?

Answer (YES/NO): YES